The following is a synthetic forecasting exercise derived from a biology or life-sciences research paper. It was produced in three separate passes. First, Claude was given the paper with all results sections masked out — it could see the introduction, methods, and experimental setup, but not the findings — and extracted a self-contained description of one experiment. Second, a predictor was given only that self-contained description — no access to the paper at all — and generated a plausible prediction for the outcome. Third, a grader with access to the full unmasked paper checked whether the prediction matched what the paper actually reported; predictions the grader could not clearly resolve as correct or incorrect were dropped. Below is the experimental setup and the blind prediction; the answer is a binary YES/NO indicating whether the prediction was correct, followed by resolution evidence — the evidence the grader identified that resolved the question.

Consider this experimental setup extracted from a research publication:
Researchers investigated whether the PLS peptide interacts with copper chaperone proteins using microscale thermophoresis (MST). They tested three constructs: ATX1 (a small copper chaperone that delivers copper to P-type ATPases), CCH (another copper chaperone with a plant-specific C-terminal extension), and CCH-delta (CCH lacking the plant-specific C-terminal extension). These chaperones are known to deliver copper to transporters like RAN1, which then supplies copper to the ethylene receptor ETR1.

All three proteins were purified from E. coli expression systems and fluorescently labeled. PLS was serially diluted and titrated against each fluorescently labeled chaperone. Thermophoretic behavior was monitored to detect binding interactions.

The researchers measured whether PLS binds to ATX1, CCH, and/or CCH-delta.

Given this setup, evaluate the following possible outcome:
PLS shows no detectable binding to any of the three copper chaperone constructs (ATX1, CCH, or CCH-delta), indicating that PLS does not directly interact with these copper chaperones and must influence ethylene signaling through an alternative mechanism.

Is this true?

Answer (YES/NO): NO